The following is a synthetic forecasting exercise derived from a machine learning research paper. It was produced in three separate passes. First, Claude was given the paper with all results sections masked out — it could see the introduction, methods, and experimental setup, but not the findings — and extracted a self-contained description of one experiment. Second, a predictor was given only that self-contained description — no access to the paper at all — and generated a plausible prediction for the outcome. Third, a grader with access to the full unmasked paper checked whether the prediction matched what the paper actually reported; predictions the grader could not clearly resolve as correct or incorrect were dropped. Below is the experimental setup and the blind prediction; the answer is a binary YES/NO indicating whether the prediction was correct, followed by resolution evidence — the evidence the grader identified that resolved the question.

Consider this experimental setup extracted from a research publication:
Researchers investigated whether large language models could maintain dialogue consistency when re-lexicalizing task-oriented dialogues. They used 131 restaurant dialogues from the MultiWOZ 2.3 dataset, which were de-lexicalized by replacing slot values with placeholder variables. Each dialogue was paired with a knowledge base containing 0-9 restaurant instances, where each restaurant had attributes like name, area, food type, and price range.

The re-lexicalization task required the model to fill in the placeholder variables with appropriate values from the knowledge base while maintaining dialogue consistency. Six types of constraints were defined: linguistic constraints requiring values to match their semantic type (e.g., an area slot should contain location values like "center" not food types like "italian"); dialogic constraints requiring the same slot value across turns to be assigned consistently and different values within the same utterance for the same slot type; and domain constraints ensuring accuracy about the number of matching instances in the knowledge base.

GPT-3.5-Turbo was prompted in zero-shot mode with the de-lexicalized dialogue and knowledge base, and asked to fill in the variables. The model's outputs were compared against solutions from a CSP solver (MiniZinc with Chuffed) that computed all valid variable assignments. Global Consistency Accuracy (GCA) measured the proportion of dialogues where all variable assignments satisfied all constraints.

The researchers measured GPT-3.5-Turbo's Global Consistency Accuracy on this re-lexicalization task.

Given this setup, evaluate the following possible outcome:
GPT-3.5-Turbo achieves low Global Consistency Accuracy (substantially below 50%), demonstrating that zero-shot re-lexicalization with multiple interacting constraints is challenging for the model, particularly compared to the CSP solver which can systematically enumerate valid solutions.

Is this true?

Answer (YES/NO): YES